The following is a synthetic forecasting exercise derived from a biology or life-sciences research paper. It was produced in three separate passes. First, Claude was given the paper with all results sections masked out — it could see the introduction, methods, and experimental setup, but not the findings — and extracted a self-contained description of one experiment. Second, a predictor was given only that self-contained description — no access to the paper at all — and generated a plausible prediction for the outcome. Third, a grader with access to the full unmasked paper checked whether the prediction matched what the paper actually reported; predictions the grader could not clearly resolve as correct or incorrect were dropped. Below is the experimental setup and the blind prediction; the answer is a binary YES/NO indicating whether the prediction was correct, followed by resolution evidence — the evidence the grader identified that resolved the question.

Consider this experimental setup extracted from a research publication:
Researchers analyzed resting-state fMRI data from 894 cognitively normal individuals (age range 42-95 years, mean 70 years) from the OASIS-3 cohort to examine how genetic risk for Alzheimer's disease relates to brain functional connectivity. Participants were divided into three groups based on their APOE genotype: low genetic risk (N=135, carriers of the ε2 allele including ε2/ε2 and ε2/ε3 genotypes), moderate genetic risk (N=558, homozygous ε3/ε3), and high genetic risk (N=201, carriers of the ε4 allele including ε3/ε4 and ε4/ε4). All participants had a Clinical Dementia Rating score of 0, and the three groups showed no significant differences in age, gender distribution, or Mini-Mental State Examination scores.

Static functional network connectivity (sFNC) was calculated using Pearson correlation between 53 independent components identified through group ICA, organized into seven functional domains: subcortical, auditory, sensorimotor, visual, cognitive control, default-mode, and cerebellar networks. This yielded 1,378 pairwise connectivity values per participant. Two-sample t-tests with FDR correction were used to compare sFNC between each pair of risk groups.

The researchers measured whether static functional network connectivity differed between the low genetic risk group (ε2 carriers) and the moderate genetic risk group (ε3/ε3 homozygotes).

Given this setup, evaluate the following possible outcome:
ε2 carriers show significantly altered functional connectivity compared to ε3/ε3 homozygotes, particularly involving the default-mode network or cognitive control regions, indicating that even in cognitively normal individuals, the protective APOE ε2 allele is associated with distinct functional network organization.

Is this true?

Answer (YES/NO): NO